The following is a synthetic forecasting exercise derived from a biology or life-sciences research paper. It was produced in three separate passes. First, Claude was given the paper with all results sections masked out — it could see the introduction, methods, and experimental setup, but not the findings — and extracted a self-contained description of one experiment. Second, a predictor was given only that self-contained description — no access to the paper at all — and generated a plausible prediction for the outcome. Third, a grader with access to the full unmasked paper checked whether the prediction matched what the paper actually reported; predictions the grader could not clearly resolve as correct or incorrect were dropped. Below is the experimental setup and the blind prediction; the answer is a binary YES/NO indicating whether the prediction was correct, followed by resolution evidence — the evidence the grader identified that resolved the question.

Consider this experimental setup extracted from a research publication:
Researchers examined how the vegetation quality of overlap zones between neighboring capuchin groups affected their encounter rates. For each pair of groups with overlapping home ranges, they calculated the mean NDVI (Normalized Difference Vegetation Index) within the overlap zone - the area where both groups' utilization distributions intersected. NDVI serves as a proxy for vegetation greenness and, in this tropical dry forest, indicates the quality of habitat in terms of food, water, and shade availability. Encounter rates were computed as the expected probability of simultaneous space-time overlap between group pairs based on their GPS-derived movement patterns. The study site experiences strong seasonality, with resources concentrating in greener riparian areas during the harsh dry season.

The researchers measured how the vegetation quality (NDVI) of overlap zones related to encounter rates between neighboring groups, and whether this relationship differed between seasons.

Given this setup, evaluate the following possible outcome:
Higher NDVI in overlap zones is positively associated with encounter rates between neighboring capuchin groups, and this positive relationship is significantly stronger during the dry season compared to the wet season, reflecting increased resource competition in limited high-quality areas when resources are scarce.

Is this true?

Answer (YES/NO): YES